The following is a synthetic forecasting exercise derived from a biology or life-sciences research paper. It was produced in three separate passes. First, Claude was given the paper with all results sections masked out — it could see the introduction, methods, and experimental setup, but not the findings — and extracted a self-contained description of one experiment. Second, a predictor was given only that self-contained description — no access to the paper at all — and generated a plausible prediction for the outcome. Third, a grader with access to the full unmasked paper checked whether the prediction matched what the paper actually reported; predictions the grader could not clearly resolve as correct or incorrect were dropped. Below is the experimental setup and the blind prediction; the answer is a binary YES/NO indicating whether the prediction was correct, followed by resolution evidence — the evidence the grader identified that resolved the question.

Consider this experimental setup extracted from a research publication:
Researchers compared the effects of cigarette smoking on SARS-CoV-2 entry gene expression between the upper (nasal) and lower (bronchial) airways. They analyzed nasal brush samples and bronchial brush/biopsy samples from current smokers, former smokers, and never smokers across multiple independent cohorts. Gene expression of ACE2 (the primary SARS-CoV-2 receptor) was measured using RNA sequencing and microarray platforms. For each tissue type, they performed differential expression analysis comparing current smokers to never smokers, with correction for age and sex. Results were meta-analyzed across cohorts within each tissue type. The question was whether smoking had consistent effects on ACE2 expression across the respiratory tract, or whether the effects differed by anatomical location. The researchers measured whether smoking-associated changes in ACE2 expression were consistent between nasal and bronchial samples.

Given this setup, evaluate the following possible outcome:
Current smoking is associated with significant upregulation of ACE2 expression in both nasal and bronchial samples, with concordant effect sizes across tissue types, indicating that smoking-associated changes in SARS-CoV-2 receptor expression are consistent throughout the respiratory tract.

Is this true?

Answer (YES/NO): NO